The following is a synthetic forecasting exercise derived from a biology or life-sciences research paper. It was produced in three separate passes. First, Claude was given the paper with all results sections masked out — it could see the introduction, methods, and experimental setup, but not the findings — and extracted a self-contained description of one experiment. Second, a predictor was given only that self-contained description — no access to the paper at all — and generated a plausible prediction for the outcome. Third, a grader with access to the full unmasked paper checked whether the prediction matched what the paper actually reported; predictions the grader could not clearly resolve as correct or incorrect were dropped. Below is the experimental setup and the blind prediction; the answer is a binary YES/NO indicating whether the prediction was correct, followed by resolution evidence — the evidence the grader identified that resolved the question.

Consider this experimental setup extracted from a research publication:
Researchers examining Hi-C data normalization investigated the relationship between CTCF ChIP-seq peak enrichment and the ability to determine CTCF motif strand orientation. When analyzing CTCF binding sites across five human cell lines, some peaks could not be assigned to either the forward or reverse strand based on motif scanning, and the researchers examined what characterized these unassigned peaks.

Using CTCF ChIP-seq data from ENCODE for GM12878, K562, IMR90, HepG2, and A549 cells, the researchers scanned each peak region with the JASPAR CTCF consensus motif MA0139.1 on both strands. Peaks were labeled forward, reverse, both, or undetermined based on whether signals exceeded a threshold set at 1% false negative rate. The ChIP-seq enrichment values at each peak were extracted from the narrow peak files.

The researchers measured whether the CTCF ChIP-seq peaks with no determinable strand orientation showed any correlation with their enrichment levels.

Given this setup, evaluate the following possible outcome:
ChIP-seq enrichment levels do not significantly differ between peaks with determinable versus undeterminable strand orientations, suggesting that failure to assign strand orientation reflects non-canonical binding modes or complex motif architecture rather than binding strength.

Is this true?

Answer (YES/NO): NO